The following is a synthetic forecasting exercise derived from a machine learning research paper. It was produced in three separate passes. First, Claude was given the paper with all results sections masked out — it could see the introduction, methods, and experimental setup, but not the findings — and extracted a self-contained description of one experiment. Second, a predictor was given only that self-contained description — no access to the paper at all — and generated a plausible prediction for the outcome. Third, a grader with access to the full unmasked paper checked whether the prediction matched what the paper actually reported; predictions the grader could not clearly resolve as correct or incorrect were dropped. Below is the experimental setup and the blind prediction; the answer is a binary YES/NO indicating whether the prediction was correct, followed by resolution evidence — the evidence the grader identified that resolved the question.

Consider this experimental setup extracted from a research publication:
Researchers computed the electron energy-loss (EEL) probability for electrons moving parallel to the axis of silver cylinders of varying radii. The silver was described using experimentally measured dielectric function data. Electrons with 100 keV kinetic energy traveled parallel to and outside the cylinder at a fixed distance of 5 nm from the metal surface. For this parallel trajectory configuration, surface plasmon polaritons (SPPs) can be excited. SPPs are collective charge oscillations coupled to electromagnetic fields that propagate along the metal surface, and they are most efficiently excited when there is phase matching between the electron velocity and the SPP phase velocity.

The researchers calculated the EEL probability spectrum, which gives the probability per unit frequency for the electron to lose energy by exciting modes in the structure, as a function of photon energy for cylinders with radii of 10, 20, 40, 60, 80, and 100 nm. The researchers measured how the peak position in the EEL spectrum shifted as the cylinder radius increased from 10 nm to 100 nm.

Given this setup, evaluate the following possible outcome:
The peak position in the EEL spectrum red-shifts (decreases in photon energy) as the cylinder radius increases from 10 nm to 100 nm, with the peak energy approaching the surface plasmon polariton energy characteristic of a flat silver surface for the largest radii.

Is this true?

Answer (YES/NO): NO